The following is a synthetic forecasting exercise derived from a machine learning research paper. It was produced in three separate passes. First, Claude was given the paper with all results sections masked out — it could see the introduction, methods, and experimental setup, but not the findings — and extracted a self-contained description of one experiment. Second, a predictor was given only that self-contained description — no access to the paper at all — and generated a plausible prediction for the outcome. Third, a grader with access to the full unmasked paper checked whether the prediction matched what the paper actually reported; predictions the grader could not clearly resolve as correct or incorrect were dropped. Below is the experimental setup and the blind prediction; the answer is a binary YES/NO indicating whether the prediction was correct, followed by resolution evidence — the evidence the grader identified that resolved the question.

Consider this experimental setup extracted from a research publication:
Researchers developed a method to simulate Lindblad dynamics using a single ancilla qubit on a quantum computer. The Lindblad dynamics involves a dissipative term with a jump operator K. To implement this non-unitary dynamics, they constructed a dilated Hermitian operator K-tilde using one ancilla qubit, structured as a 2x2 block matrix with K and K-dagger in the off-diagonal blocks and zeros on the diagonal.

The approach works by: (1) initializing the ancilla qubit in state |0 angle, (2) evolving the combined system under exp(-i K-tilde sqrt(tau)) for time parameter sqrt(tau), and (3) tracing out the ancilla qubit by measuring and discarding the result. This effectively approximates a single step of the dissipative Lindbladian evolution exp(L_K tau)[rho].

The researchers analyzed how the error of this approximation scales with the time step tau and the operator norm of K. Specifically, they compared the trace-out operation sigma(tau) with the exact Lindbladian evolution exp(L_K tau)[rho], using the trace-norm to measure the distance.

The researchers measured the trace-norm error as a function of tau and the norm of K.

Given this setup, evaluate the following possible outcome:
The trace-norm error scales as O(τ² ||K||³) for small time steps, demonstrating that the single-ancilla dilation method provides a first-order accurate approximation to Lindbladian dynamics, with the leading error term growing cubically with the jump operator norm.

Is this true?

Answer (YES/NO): NO